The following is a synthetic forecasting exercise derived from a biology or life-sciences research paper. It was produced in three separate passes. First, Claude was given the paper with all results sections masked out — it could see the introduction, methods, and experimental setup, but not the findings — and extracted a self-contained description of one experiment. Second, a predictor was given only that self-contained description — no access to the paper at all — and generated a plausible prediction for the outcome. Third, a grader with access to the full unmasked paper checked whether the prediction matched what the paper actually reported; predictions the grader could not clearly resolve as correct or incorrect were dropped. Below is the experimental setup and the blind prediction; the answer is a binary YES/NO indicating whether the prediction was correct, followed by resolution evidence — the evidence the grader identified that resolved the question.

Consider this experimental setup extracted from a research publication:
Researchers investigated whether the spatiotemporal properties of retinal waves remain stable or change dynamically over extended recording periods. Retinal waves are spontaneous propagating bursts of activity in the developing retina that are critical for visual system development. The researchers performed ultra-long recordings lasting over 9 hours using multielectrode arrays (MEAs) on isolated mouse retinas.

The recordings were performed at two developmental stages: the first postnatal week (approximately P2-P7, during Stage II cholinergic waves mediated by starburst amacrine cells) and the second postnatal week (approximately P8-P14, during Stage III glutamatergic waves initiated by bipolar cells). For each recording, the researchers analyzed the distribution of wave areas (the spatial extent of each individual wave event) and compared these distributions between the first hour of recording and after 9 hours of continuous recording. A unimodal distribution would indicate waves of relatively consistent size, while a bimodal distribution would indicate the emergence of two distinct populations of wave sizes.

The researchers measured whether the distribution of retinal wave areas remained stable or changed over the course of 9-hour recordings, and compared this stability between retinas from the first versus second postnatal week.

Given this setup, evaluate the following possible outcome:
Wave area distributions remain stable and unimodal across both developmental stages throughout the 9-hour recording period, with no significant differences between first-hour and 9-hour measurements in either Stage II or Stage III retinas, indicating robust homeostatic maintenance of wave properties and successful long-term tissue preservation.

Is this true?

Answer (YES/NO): NO